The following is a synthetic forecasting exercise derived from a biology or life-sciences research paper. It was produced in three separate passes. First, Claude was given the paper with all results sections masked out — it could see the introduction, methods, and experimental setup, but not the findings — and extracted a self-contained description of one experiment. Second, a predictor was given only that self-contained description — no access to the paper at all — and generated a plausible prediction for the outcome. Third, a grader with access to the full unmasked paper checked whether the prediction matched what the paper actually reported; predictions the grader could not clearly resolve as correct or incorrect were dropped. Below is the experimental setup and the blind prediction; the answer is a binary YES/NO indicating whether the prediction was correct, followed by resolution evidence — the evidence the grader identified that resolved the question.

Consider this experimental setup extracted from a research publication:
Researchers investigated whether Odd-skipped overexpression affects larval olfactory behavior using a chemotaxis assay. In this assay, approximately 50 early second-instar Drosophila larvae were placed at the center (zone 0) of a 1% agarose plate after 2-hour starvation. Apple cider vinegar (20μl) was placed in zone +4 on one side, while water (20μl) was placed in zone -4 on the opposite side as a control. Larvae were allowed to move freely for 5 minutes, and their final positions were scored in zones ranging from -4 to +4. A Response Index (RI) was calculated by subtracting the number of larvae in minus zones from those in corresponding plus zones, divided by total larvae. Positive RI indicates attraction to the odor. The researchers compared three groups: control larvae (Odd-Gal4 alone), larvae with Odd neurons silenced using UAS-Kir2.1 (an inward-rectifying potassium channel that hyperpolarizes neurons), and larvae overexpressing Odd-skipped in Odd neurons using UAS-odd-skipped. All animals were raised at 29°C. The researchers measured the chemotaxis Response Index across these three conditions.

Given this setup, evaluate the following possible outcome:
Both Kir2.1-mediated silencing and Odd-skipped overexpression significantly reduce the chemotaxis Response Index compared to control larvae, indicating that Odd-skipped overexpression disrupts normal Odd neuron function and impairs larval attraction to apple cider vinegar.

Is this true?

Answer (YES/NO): YES